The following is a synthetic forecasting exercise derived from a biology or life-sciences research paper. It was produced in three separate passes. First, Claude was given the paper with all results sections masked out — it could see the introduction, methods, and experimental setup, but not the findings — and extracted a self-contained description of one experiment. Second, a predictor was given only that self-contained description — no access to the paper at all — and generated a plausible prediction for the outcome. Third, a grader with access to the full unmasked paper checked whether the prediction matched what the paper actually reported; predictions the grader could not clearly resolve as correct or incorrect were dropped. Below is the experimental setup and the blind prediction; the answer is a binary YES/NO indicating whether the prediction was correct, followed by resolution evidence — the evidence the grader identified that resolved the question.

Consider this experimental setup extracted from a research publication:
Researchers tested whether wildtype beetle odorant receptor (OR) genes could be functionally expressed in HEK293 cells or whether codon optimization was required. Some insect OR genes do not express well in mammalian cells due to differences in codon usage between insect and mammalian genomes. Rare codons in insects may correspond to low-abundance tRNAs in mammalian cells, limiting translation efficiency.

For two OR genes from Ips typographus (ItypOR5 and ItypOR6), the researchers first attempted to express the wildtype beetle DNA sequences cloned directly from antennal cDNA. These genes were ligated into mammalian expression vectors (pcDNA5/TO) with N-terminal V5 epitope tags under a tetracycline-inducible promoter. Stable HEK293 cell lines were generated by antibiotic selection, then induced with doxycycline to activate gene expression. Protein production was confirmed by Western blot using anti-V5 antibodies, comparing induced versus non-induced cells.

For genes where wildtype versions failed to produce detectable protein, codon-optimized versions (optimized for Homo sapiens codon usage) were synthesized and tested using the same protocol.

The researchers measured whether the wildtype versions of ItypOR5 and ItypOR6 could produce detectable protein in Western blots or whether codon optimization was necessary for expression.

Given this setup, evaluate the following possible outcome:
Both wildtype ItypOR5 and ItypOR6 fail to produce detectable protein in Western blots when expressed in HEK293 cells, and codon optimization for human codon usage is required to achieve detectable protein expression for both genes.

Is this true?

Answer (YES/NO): NO